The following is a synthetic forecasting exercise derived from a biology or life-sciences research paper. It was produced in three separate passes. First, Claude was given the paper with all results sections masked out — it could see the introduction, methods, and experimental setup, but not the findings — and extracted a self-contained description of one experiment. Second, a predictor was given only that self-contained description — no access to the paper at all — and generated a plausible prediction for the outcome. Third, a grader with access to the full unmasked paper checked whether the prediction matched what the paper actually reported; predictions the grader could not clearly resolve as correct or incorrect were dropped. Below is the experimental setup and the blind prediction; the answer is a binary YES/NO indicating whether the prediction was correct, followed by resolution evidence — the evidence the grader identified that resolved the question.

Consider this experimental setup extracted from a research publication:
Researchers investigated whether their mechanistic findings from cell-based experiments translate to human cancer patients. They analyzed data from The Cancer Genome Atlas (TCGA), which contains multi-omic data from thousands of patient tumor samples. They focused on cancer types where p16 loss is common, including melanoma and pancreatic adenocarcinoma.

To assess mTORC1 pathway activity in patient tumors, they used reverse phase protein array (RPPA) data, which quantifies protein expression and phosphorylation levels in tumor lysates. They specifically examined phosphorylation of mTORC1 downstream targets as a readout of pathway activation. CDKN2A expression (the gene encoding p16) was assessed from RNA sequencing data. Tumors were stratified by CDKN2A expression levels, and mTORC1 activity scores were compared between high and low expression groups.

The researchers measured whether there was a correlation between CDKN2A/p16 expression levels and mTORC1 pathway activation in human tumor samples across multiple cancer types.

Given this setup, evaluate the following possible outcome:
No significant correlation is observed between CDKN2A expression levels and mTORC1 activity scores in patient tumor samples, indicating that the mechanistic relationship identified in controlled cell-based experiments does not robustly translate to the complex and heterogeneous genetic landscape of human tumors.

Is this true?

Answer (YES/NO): NO